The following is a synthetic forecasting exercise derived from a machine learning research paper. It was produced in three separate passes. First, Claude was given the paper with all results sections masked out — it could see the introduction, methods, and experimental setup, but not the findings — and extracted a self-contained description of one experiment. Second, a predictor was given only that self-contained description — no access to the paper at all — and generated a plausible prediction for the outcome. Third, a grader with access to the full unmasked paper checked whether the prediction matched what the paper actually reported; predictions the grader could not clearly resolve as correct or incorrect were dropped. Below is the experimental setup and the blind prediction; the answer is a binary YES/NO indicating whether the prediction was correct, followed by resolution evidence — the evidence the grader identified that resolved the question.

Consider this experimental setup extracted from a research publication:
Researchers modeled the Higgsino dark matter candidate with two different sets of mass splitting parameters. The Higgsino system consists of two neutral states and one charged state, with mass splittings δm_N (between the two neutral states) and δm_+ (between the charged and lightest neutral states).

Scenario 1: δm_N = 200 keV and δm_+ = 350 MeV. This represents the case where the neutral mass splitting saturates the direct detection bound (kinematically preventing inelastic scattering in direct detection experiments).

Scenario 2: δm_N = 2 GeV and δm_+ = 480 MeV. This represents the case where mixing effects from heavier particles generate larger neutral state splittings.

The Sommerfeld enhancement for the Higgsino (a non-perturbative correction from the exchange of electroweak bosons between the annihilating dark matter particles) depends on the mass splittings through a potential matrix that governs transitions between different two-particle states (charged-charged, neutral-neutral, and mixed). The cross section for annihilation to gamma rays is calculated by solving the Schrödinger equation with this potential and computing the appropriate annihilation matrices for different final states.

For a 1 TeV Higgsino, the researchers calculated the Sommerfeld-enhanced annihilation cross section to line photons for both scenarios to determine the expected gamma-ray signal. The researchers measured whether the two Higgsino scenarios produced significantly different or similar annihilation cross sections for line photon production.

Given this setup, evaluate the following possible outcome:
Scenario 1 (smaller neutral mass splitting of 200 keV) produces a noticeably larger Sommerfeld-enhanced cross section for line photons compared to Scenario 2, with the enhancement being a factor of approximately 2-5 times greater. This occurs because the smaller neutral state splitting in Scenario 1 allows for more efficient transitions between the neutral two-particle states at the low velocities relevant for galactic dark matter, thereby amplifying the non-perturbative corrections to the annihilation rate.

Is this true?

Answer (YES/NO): NO